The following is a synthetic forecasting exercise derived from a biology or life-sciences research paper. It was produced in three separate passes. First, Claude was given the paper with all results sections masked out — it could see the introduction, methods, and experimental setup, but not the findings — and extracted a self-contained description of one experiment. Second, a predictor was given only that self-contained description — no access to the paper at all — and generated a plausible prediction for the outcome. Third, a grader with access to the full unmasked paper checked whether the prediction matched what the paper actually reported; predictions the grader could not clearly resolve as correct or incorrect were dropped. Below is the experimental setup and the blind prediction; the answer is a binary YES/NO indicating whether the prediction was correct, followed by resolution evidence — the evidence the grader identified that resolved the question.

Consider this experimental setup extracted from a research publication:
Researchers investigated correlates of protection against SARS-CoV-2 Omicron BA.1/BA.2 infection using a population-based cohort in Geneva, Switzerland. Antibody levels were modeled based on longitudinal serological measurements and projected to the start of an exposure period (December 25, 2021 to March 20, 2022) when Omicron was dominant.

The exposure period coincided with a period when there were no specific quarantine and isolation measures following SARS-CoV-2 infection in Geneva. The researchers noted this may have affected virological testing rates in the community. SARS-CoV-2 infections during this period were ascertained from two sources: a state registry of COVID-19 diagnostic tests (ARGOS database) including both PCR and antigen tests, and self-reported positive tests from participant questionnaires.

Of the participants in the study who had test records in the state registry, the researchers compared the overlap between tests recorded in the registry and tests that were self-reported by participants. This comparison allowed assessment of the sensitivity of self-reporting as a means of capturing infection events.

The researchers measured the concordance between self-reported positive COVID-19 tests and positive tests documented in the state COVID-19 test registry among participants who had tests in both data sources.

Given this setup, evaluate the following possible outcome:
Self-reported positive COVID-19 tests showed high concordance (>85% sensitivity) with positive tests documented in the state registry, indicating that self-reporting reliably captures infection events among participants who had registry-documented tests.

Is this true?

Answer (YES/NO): NO